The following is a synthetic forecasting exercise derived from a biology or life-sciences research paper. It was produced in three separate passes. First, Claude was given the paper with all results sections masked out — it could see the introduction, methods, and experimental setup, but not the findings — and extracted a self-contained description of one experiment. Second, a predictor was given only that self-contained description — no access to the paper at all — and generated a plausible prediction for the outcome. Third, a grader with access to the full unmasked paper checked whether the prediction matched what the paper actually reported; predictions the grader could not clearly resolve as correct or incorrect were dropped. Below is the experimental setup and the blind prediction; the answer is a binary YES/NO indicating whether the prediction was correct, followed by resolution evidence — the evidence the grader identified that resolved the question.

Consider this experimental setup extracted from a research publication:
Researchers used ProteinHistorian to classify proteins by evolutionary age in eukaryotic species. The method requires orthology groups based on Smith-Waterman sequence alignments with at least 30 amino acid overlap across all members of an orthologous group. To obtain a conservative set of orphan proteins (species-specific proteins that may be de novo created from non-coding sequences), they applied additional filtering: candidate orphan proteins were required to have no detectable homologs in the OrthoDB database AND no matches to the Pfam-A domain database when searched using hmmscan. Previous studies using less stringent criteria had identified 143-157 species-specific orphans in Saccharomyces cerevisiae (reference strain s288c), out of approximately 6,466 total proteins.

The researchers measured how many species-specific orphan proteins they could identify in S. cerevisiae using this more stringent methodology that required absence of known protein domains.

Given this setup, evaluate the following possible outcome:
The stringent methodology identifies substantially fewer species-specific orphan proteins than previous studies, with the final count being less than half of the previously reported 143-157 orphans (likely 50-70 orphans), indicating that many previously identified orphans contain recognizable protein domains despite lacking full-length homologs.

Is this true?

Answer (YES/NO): NO